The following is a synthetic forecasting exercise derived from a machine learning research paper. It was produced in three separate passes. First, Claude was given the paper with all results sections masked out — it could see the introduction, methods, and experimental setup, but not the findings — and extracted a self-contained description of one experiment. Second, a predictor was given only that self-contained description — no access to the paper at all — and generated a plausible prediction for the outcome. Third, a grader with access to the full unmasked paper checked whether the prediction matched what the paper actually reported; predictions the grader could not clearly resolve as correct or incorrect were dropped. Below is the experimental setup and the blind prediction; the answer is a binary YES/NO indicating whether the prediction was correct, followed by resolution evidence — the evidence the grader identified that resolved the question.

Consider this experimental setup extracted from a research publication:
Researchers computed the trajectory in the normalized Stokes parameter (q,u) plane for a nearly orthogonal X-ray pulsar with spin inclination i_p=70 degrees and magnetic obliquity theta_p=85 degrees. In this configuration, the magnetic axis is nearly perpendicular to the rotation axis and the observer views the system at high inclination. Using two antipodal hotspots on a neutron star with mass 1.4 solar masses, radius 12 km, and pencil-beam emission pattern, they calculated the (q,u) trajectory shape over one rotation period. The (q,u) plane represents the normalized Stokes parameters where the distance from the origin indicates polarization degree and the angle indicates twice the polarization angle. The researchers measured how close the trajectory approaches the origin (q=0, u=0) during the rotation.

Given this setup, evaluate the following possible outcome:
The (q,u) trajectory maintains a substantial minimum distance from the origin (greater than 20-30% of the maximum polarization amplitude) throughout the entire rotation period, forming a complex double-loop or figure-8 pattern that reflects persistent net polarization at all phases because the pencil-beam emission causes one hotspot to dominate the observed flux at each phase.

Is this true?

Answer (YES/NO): NO